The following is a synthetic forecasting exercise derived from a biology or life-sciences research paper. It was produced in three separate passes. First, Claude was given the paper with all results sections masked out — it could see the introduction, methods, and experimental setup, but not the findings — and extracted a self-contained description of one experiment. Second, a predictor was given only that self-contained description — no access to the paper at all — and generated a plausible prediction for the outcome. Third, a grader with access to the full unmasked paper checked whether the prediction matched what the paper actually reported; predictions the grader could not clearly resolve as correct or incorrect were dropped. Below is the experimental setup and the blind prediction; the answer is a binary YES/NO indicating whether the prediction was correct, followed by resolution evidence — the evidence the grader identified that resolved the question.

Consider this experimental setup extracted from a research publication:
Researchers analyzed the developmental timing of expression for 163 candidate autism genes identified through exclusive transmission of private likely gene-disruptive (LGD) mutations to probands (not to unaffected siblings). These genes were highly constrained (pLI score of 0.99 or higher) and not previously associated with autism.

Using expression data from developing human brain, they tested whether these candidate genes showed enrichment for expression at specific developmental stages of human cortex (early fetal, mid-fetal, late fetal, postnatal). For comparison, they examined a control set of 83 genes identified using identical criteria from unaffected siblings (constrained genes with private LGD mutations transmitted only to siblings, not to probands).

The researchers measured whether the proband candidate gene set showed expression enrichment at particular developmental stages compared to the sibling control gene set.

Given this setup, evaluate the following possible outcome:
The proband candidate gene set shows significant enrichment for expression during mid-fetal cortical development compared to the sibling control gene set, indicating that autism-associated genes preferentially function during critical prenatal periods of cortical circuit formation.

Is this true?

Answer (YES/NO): YES